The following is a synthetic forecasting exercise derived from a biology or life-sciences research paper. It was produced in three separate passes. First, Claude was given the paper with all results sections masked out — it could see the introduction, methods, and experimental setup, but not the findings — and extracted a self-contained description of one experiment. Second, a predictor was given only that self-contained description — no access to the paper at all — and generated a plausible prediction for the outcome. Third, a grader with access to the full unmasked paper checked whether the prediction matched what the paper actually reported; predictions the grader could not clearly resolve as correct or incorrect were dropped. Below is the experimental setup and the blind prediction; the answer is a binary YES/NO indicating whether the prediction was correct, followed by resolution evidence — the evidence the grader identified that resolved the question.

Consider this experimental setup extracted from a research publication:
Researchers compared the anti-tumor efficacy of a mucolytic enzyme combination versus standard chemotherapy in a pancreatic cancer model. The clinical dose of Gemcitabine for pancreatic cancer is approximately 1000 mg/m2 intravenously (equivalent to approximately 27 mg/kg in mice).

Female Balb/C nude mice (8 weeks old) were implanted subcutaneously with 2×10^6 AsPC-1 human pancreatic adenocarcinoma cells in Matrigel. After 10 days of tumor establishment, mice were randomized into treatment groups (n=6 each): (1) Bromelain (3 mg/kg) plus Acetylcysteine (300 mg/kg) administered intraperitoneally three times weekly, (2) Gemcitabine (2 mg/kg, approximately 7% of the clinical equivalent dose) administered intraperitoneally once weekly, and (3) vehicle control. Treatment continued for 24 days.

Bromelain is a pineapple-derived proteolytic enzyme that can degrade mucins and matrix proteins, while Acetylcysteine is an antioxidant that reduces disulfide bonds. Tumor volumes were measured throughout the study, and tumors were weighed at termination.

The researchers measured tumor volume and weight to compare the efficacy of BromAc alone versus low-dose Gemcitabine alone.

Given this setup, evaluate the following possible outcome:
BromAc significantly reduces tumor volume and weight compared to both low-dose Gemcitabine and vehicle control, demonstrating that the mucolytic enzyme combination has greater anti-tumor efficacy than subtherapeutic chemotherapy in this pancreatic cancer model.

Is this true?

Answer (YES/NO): NO